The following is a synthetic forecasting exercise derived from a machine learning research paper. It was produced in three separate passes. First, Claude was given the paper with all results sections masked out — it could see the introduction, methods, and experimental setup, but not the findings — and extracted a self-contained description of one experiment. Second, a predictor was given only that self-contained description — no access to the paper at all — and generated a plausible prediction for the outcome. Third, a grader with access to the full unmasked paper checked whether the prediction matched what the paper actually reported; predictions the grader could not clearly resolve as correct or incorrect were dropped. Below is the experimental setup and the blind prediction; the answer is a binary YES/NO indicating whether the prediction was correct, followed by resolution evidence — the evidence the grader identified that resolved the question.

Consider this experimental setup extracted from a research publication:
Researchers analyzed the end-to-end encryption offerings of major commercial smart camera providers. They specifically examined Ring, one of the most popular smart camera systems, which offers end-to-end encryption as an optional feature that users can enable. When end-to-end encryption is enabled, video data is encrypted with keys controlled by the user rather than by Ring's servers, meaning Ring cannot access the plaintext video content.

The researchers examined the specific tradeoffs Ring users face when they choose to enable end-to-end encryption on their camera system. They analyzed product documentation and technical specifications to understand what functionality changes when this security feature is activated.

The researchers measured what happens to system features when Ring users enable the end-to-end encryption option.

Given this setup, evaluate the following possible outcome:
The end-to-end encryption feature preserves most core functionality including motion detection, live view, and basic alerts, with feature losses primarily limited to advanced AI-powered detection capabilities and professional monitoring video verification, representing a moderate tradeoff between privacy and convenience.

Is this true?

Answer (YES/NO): NO